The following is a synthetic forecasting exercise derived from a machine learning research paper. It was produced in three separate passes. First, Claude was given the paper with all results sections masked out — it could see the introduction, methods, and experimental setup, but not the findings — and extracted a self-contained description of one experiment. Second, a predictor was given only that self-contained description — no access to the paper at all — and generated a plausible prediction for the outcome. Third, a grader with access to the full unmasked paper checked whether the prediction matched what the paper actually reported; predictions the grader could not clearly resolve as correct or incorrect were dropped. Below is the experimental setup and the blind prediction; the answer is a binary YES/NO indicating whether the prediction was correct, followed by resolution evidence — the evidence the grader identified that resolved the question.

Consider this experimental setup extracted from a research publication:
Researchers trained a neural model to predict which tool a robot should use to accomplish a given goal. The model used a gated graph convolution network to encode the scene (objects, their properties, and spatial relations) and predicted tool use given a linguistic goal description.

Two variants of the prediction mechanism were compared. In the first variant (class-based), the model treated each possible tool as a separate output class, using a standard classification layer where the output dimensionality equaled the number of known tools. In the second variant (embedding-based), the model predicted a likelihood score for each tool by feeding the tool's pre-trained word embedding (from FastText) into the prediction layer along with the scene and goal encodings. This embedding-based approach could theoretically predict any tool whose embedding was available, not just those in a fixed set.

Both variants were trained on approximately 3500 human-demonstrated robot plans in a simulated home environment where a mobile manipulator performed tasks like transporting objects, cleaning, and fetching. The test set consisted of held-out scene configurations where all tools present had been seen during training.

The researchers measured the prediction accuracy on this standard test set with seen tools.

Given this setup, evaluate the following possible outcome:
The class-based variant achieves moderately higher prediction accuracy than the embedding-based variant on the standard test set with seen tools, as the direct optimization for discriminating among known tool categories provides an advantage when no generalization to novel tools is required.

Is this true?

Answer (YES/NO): YES